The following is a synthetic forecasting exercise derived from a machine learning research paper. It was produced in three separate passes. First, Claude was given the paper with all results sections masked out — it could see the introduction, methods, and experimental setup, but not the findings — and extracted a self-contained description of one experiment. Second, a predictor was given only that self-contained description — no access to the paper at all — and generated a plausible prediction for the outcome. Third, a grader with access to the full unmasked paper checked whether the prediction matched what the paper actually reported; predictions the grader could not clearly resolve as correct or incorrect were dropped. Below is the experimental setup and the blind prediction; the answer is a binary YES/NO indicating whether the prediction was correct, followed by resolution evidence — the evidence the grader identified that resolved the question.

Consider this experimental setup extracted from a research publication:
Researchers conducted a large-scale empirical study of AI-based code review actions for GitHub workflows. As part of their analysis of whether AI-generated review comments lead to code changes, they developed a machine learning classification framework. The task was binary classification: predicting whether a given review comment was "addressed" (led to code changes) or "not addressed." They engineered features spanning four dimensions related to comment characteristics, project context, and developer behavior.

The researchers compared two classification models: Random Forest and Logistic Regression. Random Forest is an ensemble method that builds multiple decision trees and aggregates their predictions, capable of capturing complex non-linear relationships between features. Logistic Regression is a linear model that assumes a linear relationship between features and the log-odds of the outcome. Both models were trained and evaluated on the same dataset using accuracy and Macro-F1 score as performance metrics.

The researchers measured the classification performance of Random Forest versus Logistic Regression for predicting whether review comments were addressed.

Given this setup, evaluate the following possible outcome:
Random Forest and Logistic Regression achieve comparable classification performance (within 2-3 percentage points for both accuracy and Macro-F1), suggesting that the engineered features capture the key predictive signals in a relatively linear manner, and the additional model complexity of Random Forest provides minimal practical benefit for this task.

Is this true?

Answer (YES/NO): NO